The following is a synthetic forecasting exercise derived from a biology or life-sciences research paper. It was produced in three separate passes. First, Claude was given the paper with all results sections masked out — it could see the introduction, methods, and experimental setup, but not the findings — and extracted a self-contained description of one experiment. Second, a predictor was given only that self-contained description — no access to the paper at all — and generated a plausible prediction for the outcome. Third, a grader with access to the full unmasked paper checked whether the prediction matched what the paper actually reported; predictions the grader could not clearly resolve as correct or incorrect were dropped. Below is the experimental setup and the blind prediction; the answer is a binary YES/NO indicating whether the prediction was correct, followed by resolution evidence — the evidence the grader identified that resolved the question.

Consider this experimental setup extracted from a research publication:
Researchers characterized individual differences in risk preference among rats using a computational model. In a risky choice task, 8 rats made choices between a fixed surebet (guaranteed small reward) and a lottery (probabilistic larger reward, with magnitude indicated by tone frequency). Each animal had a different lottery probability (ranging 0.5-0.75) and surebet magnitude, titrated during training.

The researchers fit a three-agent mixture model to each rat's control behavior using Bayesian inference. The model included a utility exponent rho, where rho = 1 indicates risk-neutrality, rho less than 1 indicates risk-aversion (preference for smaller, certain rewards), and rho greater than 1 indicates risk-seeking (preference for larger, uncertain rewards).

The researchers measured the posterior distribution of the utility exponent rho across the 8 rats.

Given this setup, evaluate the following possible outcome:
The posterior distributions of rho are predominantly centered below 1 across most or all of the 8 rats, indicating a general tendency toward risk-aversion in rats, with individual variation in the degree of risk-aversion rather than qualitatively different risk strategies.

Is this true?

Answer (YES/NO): YES